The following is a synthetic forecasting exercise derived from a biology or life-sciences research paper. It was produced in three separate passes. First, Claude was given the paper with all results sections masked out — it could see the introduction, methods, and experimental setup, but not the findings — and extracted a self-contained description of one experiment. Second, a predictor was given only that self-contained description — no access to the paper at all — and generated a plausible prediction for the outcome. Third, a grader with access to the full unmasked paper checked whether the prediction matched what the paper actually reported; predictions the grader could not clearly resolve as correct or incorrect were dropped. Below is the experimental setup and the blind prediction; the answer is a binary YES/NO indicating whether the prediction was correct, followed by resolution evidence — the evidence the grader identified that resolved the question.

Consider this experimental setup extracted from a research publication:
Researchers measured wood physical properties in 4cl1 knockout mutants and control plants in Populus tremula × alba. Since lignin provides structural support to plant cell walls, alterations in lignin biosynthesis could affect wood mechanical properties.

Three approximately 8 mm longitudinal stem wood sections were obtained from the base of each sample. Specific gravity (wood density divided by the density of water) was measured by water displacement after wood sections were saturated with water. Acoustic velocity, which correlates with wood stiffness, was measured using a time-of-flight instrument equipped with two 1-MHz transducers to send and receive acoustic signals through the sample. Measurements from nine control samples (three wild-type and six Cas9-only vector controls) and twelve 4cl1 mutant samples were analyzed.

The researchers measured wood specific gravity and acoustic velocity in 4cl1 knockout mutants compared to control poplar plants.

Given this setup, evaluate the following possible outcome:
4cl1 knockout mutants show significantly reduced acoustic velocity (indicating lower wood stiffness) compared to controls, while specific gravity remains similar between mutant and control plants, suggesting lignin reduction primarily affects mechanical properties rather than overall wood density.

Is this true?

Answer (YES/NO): NO